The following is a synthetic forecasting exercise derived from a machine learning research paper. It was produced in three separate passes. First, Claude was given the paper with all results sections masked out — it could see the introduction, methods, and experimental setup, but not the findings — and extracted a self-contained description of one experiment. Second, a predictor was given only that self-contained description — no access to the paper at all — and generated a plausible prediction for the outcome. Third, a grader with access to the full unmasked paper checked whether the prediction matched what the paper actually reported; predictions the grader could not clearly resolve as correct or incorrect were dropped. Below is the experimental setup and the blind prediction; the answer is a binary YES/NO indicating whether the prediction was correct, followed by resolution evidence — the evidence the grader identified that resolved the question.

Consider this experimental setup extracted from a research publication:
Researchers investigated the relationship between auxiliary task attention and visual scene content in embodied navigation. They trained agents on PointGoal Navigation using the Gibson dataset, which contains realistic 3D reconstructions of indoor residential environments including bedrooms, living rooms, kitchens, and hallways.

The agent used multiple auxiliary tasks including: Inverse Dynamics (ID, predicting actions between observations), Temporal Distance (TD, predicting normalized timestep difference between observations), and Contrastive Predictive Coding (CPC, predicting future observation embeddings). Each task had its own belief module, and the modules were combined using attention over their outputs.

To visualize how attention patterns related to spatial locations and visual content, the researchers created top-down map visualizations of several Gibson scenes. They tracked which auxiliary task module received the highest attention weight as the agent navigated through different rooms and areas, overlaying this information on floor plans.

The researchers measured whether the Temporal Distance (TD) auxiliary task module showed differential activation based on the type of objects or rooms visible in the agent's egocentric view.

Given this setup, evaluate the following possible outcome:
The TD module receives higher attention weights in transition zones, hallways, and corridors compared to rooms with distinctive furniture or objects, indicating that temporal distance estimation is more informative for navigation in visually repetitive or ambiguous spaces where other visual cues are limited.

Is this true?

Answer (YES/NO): NO